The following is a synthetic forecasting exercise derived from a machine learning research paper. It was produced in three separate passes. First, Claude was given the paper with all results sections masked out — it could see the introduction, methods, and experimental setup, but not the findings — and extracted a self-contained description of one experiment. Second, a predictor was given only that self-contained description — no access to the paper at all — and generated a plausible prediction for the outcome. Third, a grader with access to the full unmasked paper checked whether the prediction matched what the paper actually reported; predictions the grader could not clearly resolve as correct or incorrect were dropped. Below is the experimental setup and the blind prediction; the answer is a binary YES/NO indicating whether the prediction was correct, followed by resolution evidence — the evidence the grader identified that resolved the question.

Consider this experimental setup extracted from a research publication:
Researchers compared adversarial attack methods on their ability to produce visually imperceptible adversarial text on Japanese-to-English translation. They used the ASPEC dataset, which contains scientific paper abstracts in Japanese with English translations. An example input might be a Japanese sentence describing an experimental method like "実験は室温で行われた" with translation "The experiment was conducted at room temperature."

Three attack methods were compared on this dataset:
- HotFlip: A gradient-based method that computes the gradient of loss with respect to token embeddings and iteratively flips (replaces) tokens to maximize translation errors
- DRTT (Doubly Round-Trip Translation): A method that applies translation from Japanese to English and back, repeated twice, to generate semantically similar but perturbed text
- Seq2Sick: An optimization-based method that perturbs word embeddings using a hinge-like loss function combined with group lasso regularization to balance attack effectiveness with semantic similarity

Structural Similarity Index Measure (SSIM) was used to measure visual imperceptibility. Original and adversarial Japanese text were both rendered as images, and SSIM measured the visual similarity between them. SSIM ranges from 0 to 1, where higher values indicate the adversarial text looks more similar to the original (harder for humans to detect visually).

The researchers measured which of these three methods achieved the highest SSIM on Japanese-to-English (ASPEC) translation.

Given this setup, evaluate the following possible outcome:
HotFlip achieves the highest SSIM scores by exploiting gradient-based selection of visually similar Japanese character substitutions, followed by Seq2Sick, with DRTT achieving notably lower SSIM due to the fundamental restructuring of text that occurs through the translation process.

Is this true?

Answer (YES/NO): NO